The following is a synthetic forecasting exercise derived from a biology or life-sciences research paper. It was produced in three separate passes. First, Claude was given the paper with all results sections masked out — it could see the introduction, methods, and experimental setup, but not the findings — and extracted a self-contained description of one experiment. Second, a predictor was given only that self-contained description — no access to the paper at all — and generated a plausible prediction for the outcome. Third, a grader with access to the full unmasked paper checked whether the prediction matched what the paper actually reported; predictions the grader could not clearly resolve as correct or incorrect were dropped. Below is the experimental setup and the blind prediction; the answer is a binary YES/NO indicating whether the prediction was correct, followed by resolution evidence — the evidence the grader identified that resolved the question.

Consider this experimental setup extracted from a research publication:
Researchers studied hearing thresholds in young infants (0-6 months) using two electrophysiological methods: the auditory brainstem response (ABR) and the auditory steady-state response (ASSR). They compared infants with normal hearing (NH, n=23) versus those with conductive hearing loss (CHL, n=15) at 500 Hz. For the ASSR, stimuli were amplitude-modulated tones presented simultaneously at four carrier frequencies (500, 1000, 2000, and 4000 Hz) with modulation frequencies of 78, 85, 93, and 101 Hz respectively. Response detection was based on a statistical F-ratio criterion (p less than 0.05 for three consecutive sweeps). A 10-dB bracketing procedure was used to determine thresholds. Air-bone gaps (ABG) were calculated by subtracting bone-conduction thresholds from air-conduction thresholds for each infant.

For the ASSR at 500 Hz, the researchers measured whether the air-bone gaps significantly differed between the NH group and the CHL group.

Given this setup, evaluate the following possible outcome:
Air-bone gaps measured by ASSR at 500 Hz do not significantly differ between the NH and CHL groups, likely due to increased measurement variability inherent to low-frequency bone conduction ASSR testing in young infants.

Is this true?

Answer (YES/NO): NO